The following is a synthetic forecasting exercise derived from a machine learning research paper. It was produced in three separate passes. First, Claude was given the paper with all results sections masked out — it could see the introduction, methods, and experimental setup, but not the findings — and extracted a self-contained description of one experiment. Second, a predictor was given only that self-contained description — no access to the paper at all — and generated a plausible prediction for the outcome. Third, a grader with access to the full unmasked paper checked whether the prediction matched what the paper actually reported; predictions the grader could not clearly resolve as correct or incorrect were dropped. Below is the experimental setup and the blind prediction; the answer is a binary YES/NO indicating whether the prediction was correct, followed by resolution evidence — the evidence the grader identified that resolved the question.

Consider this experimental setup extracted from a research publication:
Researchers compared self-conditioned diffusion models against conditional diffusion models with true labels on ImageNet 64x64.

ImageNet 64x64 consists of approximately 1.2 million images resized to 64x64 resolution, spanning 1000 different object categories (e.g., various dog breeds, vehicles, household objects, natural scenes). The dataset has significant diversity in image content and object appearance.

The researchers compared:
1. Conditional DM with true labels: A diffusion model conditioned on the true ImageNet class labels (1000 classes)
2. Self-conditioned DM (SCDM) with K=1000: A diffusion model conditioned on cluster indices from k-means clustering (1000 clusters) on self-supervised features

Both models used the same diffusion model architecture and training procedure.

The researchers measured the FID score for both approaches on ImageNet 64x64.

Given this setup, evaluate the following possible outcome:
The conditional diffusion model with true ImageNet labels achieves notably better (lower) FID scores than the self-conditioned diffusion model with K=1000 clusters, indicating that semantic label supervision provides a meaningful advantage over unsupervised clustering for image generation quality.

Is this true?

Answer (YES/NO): YES